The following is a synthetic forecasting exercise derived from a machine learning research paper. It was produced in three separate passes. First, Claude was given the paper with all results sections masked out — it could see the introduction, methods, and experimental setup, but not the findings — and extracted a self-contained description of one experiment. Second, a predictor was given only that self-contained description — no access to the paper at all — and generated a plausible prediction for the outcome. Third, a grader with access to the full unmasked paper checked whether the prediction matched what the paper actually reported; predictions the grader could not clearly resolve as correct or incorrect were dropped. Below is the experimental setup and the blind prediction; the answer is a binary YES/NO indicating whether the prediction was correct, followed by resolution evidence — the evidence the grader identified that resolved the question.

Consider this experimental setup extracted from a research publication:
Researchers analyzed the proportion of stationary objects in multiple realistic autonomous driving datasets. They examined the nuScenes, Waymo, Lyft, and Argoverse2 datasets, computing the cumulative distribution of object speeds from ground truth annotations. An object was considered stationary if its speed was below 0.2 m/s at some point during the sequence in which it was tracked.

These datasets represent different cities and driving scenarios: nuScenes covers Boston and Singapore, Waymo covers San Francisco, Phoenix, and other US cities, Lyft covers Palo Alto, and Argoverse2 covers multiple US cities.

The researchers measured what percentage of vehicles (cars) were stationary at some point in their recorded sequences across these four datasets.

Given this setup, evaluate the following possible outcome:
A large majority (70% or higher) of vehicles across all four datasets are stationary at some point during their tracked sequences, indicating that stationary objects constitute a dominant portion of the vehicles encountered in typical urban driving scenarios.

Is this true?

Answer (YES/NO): NO